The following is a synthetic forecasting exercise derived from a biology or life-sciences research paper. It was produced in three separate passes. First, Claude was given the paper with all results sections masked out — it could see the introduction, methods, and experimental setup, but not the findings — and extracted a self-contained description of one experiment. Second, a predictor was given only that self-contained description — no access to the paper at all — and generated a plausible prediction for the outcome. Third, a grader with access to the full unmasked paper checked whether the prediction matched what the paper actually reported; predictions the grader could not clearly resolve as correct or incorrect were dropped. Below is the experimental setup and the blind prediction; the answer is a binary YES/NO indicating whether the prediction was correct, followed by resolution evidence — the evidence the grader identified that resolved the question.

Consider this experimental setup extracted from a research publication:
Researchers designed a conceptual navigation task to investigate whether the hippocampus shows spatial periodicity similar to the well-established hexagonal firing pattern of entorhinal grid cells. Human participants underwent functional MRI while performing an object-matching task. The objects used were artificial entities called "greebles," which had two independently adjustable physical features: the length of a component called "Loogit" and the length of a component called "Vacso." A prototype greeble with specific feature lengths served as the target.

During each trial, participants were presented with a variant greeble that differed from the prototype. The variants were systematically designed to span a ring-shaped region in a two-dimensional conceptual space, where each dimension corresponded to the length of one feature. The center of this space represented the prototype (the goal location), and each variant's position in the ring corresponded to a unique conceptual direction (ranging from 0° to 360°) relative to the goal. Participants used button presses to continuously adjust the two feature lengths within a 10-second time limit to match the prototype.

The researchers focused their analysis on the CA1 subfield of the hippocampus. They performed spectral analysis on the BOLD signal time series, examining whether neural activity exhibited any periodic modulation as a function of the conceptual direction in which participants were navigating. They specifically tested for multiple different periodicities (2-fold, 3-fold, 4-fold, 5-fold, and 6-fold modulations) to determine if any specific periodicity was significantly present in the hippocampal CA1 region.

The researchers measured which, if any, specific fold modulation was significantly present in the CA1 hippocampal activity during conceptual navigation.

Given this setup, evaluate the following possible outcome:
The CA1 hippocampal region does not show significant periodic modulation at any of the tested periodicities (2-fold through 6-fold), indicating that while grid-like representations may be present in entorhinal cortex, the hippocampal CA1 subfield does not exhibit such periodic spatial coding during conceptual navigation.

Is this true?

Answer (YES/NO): NO